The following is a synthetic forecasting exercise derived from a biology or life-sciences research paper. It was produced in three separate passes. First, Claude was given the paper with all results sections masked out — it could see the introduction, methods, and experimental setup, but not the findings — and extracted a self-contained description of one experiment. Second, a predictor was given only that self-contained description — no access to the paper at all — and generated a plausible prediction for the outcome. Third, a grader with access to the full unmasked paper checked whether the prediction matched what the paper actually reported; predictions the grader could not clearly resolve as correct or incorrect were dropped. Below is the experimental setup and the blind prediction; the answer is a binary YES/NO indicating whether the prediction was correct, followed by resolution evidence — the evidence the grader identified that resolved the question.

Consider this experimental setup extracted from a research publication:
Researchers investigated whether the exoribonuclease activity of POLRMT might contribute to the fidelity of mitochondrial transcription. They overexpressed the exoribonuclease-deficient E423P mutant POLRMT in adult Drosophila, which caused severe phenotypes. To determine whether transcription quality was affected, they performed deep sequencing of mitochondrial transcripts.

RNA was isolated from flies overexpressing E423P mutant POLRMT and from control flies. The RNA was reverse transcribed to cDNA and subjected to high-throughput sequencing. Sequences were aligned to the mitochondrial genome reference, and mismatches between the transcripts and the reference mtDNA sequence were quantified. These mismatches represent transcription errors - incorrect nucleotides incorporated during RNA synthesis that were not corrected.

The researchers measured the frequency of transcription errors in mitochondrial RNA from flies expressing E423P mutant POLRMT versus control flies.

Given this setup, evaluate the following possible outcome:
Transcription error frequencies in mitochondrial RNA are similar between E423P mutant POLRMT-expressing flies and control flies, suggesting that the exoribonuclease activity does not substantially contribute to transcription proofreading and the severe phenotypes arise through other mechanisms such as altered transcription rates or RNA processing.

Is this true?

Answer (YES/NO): NO